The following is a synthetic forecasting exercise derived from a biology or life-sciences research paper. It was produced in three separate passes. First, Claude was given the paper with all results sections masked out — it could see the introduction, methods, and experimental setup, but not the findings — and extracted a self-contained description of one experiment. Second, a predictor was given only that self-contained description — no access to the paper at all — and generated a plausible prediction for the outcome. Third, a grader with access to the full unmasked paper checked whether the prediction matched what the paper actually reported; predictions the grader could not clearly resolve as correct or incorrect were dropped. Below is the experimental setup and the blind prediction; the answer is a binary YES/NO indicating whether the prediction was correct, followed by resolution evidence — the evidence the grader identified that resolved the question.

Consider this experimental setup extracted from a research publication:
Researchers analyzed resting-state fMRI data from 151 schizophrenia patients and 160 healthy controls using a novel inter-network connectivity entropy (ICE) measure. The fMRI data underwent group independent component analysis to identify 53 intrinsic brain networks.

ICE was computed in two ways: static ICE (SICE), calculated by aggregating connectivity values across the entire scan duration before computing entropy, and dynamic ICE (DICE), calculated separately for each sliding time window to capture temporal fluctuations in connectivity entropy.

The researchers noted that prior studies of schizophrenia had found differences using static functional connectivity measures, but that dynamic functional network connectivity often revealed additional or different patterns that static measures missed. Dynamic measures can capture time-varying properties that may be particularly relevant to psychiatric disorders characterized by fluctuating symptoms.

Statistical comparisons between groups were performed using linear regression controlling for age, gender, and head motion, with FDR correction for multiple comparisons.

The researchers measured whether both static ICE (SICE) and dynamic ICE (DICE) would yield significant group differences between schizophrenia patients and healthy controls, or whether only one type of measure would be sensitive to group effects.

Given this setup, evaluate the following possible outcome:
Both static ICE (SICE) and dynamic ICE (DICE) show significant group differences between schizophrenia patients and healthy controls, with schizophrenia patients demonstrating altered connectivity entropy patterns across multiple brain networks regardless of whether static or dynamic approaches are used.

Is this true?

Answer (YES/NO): YES